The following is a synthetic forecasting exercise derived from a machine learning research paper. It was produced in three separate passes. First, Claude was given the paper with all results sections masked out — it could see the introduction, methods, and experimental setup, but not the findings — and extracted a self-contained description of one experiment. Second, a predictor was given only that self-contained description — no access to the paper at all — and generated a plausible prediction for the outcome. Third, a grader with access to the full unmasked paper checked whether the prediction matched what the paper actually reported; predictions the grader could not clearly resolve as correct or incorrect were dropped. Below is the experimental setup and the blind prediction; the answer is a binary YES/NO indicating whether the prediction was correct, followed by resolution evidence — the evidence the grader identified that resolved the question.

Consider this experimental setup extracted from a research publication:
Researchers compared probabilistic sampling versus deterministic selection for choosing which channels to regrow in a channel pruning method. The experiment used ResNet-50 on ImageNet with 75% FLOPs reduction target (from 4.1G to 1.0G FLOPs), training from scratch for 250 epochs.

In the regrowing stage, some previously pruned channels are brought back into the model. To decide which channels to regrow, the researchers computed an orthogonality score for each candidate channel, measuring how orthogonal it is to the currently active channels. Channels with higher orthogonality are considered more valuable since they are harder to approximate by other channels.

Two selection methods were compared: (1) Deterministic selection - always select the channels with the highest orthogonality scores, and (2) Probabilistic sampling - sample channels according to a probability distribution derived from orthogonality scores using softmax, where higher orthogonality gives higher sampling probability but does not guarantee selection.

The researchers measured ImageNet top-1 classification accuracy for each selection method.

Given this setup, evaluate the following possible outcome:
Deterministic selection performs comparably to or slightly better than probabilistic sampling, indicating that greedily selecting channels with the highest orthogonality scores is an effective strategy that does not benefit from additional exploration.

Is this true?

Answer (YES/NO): NO